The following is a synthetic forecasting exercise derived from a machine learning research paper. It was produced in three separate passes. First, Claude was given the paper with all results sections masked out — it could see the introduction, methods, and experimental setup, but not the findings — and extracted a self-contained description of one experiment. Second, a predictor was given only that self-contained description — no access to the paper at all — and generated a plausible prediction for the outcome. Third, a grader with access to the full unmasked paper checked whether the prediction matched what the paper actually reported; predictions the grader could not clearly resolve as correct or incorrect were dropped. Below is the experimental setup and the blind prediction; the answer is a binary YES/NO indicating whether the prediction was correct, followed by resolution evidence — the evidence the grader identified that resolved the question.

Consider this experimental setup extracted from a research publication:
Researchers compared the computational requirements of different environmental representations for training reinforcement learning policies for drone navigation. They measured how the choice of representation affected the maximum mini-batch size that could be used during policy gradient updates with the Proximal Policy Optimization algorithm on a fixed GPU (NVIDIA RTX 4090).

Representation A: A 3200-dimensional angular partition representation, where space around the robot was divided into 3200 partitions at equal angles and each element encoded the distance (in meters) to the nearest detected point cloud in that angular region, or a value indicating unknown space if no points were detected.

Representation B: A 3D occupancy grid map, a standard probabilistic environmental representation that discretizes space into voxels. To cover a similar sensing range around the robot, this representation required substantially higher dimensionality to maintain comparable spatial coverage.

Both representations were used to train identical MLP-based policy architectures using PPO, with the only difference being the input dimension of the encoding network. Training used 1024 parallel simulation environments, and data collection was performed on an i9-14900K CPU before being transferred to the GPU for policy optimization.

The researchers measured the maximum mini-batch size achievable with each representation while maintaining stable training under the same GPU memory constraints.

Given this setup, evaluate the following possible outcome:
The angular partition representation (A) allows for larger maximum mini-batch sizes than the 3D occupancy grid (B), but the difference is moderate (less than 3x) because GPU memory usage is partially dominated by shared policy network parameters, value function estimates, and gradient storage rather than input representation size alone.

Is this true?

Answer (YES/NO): NO